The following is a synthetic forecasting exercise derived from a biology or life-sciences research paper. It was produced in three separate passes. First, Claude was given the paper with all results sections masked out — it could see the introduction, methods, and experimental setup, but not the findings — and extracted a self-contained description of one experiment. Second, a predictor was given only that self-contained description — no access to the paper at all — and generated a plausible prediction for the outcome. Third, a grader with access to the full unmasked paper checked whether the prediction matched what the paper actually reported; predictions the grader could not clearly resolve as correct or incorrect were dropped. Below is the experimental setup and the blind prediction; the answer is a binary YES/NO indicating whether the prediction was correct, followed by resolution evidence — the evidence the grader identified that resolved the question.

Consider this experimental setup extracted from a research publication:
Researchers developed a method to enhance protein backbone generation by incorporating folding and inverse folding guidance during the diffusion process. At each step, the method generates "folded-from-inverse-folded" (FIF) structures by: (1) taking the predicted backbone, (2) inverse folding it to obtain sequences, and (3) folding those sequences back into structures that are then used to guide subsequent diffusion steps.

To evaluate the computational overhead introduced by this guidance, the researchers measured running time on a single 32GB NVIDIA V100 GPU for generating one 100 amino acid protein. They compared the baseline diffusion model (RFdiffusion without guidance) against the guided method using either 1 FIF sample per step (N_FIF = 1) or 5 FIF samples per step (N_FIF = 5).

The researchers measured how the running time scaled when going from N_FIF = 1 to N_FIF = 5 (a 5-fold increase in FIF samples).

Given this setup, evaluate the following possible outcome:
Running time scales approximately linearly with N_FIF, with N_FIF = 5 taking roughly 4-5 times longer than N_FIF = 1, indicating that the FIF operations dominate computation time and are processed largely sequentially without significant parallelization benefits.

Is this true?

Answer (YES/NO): NO